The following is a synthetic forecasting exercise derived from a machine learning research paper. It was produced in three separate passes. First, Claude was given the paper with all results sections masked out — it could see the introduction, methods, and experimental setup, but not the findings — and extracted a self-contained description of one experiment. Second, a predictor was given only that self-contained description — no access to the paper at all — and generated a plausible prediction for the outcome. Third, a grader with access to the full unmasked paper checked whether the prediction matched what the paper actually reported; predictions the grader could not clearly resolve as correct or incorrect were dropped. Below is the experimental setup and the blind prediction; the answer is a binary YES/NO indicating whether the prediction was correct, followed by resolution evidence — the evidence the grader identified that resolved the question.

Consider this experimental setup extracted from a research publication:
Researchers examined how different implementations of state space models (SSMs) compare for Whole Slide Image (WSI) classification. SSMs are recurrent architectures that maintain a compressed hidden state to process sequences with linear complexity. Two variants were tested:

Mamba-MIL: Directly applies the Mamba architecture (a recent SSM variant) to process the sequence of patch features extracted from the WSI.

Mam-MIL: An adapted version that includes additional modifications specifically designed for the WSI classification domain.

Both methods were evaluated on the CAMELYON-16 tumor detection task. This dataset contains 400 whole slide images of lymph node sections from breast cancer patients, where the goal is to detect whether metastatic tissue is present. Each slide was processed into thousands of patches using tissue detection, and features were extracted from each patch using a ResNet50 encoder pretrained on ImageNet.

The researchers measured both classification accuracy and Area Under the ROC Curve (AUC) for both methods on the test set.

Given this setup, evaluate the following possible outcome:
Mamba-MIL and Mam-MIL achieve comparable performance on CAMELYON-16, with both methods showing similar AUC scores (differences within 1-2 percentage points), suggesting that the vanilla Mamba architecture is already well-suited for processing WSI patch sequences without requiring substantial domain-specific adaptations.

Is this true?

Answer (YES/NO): YES